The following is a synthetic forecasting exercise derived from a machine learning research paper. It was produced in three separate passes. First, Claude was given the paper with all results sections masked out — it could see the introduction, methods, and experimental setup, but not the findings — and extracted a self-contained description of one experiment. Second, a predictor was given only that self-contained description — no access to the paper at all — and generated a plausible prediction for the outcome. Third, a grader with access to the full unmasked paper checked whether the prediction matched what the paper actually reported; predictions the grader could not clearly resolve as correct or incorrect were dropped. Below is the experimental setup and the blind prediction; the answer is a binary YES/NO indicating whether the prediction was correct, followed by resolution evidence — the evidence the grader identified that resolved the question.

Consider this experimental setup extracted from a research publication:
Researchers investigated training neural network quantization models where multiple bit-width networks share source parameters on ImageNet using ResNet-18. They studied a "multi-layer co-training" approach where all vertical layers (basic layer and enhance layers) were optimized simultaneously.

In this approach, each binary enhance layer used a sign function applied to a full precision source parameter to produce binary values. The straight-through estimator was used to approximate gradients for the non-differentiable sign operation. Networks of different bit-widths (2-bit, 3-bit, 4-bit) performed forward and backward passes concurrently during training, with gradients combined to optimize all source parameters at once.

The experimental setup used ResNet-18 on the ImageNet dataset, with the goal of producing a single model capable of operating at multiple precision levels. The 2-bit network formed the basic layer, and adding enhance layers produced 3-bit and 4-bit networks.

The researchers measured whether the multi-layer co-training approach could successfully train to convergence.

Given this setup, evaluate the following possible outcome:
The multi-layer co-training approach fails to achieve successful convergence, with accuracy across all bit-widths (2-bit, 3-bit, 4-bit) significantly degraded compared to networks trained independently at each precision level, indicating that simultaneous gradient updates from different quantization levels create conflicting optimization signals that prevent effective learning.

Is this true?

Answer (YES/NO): YES